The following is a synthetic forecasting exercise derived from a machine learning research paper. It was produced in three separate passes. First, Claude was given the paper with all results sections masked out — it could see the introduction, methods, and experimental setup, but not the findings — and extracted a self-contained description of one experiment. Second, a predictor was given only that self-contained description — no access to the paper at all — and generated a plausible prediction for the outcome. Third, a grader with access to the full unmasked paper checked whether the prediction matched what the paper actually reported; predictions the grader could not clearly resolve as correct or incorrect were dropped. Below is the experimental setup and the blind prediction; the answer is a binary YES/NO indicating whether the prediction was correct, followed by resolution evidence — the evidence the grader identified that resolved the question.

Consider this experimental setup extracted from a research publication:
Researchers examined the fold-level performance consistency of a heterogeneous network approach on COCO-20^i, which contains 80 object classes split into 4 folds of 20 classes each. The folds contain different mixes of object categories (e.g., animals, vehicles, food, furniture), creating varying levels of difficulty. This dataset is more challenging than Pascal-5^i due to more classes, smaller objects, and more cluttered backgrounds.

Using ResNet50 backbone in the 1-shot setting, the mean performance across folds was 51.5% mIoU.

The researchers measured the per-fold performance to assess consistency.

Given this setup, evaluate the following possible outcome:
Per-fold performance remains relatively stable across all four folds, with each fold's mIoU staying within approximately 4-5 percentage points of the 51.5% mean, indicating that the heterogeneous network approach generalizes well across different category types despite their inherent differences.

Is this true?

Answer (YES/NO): YES